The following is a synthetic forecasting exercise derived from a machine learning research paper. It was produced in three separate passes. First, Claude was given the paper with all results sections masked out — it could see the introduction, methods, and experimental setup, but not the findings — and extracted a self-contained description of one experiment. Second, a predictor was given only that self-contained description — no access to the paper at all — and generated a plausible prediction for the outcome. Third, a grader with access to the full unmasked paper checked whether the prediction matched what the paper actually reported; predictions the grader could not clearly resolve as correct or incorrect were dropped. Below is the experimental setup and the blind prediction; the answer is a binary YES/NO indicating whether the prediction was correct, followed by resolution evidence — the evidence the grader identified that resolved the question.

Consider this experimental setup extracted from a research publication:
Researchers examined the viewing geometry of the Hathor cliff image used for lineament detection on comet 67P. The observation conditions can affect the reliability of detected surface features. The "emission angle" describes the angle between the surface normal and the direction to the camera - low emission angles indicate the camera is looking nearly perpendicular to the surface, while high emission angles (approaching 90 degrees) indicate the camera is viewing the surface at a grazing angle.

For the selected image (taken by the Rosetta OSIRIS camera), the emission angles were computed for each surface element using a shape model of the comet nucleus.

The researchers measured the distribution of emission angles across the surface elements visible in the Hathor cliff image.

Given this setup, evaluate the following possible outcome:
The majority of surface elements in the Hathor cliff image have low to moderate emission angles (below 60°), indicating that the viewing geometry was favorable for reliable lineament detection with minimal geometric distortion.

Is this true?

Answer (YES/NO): YES